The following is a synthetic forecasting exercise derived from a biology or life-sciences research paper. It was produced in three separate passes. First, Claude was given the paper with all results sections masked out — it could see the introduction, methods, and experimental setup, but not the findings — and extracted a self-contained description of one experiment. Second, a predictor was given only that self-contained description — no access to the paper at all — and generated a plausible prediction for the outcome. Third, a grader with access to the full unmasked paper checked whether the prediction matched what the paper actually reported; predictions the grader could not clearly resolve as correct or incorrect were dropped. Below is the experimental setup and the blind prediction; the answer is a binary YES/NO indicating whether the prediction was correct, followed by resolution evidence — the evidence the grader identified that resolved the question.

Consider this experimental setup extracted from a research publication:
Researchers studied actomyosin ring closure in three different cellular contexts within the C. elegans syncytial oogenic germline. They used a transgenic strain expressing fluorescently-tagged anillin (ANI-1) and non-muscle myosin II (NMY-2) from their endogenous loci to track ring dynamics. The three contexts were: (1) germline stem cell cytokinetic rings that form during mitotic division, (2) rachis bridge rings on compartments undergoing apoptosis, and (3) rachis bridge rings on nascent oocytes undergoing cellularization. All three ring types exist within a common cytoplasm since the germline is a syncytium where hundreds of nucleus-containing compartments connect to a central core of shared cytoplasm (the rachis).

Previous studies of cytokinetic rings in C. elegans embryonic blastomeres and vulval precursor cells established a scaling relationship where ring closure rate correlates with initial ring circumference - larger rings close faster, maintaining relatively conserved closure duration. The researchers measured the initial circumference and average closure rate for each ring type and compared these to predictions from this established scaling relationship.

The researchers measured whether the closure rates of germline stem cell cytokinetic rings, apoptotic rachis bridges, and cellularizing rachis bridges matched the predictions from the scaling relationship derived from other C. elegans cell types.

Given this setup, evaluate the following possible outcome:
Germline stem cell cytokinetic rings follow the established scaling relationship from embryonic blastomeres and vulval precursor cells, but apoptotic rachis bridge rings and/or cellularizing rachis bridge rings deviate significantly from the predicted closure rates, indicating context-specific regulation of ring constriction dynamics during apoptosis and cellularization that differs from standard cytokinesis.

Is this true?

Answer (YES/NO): YES